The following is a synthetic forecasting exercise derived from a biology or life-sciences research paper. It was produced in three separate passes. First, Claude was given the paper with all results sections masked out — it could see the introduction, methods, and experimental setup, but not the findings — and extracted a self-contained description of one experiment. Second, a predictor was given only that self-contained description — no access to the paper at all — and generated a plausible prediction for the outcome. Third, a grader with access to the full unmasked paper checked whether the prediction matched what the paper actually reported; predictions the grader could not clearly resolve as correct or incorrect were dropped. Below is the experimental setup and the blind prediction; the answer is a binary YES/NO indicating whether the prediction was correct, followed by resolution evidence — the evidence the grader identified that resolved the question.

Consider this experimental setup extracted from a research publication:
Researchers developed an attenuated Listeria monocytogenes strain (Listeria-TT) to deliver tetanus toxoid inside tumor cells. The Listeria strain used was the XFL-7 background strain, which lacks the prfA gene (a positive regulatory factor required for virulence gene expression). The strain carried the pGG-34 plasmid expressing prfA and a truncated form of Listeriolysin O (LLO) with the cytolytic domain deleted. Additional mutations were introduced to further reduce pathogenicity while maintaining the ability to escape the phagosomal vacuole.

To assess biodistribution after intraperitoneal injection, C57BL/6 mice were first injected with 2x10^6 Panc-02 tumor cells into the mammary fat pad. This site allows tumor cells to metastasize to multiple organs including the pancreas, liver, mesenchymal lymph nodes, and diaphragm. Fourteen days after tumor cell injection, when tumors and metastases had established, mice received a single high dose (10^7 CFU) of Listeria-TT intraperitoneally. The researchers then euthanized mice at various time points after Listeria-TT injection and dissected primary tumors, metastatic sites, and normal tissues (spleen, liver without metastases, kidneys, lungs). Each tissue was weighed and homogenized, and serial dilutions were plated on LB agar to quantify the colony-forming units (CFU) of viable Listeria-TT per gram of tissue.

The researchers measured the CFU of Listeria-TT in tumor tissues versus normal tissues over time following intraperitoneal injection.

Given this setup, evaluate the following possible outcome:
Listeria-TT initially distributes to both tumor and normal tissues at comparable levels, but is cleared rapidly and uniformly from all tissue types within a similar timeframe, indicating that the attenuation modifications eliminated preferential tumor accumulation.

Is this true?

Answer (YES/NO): NO